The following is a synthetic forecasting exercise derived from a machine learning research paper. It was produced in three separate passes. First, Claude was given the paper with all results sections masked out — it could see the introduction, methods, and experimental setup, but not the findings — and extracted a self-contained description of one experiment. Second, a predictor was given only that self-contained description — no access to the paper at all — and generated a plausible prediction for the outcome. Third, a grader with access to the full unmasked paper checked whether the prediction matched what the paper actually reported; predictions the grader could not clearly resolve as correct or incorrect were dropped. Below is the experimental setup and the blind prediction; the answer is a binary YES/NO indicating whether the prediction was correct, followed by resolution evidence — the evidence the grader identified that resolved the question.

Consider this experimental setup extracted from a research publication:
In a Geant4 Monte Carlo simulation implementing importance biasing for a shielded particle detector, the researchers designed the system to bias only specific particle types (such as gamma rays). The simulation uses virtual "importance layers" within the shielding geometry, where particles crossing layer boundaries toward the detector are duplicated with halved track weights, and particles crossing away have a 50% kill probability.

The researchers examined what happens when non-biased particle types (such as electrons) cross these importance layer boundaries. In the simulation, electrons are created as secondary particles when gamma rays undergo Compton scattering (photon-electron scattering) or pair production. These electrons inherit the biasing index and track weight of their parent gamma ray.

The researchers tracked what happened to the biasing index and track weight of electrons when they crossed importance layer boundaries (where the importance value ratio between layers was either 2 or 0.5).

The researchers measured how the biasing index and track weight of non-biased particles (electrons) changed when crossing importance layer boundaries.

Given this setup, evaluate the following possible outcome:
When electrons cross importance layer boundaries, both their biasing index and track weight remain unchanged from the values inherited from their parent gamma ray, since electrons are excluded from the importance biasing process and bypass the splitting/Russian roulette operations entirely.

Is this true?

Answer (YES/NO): YES